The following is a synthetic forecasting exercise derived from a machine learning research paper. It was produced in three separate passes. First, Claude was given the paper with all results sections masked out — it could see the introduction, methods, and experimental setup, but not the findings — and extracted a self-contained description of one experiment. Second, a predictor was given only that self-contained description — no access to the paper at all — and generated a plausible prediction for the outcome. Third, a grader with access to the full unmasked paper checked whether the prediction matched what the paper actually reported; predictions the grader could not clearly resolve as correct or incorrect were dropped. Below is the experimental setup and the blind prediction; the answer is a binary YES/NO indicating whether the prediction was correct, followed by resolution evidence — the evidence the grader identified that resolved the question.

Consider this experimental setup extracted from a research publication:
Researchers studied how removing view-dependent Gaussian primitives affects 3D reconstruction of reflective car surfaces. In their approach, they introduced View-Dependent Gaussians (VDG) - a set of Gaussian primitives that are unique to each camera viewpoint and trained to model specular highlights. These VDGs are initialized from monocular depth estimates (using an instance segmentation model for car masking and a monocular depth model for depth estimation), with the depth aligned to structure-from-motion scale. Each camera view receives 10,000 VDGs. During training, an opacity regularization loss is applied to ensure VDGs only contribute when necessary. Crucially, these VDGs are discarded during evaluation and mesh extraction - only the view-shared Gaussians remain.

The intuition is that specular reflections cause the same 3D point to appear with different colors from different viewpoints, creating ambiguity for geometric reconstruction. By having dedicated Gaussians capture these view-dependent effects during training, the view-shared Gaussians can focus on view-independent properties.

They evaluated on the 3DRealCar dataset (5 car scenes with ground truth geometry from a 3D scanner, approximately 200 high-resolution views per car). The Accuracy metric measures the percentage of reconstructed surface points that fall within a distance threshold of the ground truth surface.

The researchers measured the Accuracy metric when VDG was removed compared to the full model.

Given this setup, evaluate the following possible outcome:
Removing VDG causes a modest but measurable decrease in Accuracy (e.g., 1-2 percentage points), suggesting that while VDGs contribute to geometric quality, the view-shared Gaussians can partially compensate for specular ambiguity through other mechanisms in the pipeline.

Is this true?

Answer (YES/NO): NO